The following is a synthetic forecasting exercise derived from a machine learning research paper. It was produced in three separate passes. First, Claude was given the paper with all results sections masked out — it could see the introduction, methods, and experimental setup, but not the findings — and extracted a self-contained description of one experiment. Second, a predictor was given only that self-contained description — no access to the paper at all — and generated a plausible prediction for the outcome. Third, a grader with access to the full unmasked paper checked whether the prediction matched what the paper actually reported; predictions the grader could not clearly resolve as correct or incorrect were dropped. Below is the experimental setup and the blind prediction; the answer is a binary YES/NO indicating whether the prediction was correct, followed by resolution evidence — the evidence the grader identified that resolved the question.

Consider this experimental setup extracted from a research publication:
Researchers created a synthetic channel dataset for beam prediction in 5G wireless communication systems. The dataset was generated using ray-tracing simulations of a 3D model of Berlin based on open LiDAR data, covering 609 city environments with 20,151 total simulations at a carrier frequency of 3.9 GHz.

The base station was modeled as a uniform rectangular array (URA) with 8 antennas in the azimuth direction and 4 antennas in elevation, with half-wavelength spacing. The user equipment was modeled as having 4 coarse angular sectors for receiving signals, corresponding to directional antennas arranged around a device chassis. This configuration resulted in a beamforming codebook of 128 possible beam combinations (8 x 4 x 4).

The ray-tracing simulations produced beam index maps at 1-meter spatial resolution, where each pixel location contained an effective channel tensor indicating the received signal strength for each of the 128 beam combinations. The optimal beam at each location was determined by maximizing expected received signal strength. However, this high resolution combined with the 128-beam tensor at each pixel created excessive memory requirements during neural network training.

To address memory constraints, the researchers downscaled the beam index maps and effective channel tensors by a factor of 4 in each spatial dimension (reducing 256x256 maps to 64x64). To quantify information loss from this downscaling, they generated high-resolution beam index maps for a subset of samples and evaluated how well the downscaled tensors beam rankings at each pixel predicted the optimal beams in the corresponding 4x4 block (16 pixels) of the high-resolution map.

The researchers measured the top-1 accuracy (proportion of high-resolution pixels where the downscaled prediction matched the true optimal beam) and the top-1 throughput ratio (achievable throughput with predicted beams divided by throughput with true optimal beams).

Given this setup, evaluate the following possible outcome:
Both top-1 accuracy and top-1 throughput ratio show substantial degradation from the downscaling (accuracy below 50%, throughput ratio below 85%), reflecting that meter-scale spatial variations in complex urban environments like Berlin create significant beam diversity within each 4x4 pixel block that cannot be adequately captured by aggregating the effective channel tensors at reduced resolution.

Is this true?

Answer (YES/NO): NO